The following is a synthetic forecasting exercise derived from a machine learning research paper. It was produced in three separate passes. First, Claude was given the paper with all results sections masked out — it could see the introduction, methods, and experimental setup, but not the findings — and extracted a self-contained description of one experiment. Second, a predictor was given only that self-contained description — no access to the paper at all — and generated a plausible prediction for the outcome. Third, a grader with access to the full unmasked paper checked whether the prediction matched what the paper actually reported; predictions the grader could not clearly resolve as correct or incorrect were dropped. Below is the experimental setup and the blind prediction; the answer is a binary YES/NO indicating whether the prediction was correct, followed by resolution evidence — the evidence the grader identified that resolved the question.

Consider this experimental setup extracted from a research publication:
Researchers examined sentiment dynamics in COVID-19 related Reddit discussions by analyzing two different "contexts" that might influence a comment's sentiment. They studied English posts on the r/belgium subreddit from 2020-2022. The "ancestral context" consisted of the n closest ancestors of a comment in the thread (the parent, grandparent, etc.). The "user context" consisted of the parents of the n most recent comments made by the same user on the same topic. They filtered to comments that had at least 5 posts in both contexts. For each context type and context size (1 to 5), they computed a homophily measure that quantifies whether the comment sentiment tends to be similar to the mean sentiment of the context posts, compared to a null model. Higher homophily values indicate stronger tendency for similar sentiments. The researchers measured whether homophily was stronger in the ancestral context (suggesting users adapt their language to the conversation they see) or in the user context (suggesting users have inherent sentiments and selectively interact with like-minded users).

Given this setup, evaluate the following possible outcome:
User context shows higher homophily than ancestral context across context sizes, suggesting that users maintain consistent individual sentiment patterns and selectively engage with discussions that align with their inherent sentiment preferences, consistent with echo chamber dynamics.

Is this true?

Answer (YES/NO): NO